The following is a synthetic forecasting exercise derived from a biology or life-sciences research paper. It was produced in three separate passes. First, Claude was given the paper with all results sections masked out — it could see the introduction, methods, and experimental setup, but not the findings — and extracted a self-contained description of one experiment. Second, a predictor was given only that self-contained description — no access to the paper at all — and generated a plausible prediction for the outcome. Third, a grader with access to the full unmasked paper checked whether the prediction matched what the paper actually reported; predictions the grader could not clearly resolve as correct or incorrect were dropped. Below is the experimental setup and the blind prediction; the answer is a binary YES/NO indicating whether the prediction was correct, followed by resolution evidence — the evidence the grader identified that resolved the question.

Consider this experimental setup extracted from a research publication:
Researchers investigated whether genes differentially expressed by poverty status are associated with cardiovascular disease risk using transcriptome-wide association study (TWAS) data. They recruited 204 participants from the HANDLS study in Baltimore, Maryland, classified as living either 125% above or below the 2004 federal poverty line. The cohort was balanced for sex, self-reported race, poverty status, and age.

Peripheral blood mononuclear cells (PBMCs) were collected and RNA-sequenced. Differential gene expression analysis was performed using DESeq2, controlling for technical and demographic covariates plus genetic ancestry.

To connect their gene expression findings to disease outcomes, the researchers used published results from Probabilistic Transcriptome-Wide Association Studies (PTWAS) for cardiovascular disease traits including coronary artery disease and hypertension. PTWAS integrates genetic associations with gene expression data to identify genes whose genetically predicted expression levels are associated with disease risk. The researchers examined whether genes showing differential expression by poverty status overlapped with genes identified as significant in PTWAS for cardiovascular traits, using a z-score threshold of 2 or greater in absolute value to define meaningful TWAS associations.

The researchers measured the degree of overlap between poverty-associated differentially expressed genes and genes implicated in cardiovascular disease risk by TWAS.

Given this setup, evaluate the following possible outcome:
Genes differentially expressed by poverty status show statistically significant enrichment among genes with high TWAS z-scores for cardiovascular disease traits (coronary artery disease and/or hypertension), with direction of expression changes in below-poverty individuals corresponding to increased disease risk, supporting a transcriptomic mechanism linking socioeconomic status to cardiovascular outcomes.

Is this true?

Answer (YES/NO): NO